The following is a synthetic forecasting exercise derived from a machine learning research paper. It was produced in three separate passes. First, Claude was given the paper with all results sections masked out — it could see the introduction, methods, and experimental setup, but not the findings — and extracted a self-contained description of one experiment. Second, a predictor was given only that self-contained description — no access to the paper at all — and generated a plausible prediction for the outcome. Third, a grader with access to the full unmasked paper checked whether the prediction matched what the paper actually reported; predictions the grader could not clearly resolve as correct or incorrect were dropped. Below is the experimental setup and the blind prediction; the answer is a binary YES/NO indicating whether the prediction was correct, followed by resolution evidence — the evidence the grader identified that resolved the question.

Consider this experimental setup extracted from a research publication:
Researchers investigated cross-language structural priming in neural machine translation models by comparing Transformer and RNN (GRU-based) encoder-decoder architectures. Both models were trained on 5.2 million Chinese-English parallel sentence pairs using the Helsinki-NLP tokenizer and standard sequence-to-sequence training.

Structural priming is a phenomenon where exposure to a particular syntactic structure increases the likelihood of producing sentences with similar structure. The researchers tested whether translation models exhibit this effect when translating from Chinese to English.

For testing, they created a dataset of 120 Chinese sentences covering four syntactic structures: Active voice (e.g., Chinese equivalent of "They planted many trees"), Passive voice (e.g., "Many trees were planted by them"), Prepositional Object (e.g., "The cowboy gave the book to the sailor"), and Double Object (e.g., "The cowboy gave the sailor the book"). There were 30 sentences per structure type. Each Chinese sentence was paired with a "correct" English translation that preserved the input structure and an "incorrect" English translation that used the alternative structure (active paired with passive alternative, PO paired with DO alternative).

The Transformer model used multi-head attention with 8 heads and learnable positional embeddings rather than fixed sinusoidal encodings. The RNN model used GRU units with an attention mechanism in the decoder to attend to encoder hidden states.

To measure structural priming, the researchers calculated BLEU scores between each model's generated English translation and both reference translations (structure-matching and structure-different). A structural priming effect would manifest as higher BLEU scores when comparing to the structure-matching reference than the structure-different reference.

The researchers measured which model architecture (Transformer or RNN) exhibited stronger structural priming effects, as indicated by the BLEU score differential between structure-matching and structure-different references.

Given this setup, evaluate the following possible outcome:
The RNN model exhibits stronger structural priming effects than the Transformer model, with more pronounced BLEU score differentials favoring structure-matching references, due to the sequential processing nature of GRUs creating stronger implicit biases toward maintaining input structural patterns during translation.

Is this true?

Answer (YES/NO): NO